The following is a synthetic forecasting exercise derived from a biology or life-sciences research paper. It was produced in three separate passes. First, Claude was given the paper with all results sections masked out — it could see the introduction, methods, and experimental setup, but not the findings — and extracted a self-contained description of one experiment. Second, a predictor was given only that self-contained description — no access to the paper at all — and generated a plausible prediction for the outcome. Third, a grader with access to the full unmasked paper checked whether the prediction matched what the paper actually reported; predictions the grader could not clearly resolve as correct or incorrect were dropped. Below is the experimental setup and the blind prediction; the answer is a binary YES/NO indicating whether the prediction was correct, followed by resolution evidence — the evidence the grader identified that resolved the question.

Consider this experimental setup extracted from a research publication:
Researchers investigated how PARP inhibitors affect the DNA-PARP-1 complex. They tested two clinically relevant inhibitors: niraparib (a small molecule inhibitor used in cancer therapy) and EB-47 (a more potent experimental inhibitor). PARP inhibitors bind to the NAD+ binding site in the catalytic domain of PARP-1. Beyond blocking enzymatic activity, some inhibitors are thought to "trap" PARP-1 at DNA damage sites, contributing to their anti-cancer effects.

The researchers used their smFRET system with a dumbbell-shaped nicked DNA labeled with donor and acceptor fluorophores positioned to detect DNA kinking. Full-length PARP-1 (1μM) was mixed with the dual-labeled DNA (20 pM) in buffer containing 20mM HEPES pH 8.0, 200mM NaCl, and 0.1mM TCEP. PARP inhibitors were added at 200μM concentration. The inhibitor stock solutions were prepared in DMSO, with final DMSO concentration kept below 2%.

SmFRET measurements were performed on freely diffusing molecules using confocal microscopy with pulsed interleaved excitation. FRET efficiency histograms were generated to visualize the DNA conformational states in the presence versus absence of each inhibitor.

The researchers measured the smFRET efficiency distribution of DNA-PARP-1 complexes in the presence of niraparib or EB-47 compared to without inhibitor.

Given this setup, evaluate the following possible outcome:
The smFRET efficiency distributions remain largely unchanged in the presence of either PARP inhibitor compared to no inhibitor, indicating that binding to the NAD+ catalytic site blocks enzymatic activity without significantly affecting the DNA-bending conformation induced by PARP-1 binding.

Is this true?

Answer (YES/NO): NO